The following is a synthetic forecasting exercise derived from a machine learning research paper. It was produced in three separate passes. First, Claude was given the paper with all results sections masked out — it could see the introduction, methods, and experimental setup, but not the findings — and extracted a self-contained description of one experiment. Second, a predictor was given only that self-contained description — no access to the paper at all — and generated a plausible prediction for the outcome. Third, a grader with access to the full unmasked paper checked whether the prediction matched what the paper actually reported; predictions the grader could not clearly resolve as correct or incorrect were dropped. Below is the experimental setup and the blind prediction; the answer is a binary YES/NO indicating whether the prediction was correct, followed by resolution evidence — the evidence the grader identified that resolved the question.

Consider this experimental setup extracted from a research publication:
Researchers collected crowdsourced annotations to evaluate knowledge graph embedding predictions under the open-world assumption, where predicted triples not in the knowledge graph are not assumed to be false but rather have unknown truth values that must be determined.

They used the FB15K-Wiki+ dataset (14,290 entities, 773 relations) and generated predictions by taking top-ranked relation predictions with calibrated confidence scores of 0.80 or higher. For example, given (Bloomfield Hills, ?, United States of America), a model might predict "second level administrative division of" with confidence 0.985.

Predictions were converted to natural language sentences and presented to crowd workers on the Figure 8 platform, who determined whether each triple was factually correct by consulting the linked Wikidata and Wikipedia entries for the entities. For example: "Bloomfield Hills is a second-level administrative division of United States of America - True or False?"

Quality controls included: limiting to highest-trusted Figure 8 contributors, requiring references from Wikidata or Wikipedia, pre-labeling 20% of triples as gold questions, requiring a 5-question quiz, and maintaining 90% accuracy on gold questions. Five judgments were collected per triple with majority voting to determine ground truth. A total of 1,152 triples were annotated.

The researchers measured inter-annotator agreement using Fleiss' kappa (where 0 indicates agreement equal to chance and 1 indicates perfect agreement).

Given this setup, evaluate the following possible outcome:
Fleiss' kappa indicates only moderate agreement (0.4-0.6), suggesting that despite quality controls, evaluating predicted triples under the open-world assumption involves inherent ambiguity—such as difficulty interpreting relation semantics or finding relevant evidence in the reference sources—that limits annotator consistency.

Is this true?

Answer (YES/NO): NO